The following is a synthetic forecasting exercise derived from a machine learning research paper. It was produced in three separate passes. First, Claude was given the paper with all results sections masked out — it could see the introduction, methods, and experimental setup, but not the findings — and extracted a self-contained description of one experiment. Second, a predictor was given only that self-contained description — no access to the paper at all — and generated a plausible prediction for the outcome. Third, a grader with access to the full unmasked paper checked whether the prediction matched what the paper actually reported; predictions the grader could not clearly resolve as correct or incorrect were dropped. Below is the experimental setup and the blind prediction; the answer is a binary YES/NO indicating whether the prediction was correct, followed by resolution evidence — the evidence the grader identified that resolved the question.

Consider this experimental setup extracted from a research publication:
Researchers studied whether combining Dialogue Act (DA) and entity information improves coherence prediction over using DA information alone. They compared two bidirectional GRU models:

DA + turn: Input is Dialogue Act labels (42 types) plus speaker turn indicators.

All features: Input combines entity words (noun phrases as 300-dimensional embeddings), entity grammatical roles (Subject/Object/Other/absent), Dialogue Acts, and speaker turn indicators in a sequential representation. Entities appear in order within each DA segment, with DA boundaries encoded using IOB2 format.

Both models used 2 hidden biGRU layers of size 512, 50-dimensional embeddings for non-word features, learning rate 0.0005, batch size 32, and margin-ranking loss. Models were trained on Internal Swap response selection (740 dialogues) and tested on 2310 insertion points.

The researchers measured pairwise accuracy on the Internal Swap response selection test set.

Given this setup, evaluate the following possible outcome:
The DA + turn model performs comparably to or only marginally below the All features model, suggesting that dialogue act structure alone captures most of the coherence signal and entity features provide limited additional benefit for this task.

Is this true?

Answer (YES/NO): YES